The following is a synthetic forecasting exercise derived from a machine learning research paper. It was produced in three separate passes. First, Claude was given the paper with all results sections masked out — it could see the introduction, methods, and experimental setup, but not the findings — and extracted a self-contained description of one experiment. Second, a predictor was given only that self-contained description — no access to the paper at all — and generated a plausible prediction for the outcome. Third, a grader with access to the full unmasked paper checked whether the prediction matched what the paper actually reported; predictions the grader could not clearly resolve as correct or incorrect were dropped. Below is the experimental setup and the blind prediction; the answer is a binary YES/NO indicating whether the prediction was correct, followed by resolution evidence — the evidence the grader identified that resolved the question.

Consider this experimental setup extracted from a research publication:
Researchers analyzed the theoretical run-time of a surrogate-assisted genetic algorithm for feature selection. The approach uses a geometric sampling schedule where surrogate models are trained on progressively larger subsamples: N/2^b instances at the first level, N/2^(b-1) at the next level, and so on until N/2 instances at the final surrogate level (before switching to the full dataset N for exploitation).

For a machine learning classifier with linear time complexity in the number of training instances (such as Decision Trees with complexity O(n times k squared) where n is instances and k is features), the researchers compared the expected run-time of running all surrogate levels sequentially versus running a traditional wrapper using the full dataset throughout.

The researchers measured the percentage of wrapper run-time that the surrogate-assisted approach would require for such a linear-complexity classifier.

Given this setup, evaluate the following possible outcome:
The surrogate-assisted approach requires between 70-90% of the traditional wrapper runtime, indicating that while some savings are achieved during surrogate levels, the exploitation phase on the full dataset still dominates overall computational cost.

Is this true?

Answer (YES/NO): NO